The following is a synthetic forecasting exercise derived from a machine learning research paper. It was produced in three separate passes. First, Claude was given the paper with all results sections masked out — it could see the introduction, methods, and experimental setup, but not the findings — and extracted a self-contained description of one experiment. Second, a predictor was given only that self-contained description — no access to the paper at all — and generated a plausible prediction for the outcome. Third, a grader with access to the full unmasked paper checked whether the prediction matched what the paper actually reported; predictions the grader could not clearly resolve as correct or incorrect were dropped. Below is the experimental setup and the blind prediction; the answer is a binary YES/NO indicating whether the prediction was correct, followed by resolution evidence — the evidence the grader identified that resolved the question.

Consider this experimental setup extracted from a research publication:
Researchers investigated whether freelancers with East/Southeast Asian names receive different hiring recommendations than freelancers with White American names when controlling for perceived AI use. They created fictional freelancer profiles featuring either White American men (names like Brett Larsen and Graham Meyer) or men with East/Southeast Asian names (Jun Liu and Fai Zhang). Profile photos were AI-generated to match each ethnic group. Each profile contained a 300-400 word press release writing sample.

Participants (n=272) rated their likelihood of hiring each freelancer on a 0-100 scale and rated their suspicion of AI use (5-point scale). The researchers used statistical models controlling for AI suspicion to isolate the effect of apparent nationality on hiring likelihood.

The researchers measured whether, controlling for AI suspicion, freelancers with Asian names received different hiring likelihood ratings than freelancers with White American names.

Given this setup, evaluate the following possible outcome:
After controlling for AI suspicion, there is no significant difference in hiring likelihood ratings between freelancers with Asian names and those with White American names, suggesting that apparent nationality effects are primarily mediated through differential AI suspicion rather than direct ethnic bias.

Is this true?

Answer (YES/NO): YES